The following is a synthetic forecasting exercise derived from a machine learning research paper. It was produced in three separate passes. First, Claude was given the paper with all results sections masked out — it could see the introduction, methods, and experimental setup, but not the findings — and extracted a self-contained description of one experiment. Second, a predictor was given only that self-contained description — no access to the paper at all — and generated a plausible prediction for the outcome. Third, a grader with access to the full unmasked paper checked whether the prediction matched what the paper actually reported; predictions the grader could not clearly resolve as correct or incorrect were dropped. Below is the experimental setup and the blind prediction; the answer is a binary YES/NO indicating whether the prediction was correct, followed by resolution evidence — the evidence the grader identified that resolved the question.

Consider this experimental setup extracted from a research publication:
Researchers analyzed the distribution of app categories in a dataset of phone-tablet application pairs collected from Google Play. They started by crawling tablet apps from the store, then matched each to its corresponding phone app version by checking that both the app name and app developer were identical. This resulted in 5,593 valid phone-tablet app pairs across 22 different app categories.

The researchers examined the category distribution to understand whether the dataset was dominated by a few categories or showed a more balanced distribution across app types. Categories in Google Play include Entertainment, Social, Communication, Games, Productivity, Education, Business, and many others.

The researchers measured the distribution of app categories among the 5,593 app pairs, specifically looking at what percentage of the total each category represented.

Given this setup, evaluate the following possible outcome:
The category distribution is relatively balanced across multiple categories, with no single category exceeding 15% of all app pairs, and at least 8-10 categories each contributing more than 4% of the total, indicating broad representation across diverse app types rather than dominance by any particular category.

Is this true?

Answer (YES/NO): YES